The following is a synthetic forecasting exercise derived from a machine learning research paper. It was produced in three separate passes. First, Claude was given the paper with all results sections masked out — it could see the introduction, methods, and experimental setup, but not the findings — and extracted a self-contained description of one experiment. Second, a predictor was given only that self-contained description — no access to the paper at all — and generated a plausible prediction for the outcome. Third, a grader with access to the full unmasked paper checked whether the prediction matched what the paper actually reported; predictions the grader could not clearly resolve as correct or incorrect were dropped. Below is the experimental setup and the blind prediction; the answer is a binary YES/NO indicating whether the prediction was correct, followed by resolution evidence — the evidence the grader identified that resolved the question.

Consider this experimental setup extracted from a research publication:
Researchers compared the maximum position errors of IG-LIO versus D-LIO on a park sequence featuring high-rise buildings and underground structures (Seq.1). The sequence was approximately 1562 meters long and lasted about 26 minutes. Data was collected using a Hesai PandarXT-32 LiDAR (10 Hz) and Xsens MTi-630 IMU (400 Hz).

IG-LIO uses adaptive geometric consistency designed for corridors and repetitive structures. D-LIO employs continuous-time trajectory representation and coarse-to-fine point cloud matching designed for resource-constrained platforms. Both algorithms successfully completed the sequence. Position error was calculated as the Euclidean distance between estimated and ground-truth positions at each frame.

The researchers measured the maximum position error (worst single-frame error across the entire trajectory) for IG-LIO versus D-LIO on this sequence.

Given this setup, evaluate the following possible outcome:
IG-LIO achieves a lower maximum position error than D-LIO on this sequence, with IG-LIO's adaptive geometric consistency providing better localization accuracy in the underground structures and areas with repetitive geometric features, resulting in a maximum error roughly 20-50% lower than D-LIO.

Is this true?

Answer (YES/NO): NO